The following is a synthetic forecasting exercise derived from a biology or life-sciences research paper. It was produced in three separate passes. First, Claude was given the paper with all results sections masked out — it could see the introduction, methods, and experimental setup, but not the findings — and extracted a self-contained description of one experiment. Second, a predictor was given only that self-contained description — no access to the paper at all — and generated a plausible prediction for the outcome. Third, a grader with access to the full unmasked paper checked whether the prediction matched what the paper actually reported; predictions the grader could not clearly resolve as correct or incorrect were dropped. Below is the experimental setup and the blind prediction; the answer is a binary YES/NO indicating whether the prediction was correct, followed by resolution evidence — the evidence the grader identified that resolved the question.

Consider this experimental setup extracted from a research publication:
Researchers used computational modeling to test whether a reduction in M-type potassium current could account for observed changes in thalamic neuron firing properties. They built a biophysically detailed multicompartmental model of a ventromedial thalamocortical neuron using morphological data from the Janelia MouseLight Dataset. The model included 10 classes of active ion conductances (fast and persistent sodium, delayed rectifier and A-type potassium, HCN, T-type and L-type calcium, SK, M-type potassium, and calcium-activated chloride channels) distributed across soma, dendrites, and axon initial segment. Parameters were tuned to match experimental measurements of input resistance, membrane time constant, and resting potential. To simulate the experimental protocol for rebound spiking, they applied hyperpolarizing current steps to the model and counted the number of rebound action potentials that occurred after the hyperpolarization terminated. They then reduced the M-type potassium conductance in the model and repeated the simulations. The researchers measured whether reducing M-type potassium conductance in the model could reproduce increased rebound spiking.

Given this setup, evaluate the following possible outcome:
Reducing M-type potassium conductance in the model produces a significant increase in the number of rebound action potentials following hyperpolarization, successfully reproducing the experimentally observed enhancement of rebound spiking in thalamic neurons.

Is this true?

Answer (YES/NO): YES